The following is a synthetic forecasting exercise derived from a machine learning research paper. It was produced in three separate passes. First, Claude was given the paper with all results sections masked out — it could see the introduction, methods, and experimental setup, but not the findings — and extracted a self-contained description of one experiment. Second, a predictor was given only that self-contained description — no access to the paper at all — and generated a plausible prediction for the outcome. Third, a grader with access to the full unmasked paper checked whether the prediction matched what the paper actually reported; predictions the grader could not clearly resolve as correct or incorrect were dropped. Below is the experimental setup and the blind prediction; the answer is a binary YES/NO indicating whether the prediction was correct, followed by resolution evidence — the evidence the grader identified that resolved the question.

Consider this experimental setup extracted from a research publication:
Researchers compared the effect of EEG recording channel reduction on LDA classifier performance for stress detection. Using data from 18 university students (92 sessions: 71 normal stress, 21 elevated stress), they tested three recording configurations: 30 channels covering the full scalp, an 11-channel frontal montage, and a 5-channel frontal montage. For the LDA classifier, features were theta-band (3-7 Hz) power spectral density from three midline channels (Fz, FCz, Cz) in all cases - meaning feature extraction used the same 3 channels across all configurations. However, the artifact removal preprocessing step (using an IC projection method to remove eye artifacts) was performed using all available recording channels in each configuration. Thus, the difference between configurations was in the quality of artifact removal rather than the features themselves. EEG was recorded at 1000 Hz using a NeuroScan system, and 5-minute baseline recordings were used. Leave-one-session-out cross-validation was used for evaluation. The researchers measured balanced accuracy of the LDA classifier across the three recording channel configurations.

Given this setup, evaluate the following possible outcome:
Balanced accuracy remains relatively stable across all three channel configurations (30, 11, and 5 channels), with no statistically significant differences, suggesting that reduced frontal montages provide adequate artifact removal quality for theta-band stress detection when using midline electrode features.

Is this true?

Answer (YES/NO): NO